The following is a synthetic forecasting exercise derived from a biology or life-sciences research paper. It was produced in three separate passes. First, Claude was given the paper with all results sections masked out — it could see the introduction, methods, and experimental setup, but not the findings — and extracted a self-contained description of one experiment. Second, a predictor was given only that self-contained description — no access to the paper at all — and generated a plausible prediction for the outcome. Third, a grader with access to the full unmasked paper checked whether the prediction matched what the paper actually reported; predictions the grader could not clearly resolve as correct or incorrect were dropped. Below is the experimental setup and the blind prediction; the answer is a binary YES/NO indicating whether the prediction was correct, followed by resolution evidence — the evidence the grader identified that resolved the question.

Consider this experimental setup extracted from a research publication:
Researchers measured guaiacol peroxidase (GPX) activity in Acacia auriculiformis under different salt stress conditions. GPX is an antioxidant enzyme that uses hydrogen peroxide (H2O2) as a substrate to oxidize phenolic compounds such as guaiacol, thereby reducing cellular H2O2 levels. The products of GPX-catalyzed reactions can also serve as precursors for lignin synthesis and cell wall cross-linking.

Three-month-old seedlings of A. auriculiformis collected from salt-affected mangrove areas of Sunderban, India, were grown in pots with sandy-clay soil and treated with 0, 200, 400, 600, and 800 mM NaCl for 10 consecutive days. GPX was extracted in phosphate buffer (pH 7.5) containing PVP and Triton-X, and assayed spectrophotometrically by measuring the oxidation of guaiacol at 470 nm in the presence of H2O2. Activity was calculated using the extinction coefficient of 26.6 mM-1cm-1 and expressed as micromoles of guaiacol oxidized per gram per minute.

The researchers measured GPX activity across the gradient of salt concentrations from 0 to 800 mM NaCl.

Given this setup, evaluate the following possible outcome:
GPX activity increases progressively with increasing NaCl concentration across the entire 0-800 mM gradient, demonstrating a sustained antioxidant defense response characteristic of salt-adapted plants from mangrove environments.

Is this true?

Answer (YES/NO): YES